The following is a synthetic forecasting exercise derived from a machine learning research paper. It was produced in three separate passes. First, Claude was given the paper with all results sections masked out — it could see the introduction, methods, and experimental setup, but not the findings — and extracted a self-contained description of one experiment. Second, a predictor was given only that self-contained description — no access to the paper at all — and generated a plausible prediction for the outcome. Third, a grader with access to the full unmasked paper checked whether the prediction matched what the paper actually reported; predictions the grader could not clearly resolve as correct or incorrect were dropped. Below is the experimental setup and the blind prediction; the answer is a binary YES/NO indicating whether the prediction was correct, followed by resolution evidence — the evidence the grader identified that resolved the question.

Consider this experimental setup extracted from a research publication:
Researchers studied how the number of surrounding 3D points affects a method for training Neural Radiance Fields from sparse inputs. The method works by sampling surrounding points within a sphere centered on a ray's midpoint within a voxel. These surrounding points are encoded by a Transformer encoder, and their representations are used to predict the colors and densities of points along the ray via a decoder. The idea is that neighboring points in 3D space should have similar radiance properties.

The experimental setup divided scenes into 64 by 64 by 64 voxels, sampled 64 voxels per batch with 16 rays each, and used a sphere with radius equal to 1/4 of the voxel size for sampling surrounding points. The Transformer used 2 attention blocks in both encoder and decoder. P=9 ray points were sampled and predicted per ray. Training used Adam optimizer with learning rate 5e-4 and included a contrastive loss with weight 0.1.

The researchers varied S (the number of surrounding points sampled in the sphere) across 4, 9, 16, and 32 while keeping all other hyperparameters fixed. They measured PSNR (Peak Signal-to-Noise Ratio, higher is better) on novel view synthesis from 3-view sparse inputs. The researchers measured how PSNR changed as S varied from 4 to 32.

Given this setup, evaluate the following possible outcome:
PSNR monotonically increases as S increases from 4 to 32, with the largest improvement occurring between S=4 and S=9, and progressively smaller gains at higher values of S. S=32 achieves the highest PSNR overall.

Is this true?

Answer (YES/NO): NO